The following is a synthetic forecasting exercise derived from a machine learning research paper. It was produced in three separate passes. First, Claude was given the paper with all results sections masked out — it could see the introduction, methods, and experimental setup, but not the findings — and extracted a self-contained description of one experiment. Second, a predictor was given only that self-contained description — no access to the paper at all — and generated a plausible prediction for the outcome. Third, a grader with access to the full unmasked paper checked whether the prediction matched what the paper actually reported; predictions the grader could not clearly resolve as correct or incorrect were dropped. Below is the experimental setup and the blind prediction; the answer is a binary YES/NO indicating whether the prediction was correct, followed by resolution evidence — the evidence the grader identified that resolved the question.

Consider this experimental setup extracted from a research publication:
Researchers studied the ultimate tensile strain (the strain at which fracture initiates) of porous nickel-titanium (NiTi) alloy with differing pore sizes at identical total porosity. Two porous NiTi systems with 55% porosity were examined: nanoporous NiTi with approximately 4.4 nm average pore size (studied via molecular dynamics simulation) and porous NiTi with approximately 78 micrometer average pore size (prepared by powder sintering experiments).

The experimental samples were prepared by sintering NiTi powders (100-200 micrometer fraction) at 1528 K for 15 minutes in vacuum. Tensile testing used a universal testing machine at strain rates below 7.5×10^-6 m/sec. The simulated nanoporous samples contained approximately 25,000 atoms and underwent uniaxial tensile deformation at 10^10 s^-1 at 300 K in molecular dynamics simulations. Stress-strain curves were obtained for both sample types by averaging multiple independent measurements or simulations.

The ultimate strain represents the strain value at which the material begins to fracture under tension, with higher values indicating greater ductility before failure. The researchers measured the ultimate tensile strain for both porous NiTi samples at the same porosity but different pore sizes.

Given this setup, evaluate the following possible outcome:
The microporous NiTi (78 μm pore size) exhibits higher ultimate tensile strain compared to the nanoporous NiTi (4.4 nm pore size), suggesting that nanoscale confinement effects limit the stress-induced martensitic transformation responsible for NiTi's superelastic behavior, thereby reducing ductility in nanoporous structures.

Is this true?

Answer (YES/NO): NO